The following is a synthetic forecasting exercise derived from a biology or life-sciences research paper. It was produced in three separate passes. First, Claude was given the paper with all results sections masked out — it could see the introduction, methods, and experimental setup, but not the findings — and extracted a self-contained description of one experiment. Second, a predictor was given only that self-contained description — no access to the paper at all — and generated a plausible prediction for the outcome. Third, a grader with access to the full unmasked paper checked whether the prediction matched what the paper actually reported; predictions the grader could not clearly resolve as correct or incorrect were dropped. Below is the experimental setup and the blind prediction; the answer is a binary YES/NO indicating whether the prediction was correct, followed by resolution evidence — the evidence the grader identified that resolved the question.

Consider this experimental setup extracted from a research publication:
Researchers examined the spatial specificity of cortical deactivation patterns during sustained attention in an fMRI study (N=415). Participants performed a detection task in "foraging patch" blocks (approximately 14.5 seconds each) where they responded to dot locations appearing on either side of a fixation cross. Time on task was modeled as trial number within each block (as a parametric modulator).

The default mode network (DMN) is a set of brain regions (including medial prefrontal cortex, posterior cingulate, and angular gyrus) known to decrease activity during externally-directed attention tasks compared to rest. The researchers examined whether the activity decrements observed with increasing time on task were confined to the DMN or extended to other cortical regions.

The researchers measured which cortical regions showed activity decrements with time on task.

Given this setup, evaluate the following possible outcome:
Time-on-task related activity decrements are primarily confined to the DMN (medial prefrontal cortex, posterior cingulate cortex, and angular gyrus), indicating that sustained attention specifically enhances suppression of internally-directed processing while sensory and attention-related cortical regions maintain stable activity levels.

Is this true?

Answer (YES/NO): NO